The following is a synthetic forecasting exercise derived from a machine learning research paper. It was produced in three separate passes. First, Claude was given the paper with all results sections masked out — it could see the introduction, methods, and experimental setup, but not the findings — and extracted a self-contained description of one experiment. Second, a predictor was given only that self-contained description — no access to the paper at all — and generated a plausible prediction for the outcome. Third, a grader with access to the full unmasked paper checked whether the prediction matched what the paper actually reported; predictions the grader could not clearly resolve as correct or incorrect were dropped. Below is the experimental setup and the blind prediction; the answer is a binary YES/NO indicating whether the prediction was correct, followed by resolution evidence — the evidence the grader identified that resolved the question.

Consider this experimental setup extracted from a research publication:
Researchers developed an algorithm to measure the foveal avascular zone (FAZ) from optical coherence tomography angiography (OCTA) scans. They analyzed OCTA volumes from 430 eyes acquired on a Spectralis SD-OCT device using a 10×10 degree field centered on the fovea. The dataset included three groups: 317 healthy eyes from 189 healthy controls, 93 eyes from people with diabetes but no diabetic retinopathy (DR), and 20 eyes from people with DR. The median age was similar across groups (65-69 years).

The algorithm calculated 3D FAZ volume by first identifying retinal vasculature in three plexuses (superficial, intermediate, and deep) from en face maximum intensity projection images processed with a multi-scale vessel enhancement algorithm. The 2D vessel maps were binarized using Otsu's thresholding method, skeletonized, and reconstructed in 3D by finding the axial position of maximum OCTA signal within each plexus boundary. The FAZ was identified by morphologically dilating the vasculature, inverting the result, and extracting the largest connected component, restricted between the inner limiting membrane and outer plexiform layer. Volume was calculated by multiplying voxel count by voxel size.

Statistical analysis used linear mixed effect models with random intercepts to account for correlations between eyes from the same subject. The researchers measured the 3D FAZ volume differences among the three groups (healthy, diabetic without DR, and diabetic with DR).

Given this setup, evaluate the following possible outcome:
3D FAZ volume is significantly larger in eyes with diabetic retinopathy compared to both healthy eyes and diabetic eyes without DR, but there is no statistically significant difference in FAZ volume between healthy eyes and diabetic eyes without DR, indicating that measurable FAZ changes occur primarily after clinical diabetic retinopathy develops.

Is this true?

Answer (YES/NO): NO